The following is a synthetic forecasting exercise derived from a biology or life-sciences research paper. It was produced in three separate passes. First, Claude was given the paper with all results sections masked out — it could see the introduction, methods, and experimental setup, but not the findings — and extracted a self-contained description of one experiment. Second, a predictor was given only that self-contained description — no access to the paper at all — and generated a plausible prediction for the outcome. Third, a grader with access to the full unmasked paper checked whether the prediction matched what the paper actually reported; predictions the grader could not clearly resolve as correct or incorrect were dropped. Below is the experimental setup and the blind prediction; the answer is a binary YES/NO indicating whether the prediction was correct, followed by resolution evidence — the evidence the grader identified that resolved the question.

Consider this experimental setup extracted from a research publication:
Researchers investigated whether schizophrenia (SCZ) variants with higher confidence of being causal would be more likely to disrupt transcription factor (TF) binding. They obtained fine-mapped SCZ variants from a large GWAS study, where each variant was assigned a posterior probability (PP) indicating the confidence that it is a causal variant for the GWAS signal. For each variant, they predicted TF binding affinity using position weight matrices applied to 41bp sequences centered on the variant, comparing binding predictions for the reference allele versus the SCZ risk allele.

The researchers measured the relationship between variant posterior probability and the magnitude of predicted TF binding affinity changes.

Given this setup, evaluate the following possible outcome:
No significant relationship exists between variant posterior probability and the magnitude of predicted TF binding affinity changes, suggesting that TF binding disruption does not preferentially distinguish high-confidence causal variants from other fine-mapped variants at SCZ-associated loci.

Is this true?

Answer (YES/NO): NO